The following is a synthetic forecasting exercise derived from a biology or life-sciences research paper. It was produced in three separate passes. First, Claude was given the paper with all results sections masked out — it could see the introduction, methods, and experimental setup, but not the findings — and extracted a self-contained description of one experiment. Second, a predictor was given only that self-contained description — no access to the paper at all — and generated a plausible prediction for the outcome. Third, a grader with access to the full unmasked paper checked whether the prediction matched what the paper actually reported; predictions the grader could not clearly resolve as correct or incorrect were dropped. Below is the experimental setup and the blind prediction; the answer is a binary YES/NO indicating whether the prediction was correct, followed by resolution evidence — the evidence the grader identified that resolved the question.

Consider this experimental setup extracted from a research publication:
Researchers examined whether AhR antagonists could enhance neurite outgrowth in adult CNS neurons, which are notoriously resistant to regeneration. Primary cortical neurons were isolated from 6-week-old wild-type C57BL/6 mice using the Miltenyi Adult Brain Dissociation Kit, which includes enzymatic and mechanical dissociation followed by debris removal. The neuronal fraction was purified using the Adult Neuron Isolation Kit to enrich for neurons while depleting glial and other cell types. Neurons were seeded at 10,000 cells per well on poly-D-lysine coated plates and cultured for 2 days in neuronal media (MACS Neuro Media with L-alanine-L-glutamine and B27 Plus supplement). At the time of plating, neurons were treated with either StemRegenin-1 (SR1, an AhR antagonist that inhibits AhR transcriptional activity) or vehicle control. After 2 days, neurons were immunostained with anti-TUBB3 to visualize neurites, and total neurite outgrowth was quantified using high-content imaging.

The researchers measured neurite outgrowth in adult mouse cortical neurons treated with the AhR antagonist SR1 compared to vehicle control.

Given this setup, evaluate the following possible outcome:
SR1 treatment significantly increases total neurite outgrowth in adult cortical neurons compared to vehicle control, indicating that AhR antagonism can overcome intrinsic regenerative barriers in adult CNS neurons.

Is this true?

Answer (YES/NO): YES